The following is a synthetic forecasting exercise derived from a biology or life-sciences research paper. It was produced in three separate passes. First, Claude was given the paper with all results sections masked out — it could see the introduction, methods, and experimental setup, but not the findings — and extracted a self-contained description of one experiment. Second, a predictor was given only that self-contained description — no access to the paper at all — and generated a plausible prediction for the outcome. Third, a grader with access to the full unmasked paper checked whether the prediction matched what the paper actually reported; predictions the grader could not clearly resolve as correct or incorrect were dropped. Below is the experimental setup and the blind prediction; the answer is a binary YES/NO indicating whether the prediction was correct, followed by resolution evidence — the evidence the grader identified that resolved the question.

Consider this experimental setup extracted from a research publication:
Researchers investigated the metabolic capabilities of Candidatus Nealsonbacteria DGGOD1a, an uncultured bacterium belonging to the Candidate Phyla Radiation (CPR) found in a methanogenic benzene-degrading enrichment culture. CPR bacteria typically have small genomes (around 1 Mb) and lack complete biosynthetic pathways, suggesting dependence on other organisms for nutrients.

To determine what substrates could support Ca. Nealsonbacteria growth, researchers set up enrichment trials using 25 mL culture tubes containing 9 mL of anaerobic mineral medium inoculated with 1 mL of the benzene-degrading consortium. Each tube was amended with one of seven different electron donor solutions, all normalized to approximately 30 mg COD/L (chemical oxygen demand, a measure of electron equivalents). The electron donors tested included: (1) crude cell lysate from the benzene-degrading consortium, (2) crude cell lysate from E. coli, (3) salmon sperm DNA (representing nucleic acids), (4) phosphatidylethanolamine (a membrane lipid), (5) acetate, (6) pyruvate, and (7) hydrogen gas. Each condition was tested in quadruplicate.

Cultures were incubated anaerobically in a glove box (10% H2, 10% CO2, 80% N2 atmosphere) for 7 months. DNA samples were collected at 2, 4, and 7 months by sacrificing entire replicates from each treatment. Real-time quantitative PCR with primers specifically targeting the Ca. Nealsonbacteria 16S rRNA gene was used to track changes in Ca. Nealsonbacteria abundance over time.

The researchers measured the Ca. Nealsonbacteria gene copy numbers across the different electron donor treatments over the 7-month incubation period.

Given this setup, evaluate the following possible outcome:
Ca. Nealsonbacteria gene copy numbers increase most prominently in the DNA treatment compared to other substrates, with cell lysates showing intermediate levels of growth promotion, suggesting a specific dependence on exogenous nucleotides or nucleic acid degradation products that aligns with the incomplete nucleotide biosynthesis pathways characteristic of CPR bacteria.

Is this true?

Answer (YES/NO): NO